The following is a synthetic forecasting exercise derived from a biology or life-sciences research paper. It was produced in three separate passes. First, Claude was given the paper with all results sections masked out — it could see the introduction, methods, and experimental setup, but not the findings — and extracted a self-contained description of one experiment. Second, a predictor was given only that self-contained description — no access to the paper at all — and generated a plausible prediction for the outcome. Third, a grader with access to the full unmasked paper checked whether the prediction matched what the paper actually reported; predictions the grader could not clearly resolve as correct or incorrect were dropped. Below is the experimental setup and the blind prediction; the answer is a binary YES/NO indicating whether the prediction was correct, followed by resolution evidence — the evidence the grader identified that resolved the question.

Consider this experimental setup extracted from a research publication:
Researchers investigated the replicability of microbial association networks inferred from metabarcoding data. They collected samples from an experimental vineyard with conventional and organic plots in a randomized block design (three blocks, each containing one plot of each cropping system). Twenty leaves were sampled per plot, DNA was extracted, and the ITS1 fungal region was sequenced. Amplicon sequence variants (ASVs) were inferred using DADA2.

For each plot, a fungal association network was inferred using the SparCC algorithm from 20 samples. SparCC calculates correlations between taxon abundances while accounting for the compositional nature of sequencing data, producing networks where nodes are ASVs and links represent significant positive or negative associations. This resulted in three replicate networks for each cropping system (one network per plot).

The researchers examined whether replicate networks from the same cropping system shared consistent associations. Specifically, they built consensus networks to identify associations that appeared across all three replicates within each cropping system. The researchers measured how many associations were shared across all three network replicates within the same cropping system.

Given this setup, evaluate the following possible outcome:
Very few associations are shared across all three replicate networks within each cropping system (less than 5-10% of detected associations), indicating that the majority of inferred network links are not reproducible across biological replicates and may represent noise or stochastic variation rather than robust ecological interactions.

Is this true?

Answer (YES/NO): YES